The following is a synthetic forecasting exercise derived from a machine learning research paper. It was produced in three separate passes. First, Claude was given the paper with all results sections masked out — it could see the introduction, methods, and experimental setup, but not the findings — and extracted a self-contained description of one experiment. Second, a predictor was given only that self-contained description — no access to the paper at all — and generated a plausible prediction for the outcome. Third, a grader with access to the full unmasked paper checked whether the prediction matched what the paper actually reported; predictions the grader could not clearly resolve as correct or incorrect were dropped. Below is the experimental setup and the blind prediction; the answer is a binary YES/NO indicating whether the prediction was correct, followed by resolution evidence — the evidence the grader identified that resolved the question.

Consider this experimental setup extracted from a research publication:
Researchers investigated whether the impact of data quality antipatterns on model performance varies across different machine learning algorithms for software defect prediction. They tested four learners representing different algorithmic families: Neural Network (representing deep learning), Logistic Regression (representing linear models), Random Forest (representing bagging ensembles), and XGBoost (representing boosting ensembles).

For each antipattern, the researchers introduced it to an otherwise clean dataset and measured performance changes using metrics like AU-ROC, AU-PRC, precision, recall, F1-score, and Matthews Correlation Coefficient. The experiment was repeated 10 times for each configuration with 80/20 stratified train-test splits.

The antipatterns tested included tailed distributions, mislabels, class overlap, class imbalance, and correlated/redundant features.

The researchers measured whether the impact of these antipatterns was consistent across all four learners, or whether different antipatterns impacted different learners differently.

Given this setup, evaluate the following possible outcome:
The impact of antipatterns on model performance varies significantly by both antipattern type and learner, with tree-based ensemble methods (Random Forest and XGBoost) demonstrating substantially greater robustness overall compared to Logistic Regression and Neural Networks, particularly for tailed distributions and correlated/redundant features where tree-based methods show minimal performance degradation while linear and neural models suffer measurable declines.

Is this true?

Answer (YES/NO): NO